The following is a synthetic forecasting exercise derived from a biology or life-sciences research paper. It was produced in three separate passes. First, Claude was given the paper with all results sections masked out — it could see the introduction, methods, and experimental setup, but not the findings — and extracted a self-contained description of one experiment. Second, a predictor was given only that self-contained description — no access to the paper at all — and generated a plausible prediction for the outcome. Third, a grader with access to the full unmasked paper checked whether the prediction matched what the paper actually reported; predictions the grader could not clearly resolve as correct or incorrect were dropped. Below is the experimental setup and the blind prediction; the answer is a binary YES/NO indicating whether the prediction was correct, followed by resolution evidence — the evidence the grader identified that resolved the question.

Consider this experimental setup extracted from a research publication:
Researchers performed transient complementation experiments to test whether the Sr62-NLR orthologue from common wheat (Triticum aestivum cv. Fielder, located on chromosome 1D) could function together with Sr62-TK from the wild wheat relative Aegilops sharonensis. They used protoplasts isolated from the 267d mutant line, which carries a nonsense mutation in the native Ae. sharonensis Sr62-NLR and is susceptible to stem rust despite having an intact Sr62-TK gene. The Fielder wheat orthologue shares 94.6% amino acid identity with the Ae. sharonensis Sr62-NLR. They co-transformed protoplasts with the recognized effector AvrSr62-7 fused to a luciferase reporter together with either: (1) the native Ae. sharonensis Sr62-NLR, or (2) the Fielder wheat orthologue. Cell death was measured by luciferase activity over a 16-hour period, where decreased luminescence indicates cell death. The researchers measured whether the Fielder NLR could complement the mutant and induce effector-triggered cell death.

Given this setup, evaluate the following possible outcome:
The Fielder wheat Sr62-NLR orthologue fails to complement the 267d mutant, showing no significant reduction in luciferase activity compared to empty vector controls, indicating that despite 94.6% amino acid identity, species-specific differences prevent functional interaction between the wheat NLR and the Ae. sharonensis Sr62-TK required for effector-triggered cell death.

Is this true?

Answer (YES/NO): NO